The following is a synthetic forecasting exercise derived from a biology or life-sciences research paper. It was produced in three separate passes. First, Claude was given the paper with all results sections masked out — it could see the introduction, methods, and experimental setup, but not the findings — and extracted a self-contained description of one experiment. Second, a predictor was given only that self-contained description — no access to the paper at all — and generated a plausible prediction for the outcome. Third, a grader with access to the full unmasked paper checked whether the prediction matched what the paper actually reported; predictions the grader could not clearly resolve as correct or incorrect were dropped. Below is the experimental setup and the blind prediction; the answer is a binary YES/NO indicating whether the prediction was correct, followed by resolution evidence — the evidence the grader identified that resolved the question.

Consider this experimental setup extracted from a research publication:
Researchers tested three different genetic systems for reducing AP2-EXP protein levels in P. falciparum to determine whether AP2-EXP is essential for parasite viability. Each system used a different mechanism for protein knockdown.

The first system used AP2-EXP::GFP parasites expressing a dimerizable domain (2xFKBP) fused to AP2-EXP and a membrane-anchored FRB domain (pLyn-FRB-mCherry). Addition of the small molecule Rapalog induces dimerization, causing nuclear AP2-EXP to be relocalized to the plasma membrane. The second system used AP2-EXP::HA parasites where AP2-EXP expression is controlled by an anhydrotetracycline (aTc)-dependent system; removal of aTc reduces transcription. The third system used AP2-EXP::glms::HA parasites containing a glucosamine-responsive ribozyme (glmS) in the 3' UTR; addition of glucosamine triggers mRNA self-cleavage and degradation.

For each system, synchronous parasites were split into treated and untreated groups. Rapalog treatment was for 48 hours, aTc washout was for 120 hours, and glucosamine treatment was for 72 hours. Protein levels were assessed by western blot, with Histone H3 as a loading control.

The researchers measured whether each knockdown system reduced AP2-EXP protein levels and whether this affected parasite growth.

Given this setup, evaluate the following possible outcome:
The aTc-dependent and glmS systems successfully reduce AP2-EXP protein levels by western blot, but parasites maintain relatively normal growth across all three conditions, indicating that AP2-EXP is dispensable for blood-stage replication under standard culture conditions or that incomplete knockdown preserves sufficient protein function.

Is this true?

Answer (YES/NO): NO